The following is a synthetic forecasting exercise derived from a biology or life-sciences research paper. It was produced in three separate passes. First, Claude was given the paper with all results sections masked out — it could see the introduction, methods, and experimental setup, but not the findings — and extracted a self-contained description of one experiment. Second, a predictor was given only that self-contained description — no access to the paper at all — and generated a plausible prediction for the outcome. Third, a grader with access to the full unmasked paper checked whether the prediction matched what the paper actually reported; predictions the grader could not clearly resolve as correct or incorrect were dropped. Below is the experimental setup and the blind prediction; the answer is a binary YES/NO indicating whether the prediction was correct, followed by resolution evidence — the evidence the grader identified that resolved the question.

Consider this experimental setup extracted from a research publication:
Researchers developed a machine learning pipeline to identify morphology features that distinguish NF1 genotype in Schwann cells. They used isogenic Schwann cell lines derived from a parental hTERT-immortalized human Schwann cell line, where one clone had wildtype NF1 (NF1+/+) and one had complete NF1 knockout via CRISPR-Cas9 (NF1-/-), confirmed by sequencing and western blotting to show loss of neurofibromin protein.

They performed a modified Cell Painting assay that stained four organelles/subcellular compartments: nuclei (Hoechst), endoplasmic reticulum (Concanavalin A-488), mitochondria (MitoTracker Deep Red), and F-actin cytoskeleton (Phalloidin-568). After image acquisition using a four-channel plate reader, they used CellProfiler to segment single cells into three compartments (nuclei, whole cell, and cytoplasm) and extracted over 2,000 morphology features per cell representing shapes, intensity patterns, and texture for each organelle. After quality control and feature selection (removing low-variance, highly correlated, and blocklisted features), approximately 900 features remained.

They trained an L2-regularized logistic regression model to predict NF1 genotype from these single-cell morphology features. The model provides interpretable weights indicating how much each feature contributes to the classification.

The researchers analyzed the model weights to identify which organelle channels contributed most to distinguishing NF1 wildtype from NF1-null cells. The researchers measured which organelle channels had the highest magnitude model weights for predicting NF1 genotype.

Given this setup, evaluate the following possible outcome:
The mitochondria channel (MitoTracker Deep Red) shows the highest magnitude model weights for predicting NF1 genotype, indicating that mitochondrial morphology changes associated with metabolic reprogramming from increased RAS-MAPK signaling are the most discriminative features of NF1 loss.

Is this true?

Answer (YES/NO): NO